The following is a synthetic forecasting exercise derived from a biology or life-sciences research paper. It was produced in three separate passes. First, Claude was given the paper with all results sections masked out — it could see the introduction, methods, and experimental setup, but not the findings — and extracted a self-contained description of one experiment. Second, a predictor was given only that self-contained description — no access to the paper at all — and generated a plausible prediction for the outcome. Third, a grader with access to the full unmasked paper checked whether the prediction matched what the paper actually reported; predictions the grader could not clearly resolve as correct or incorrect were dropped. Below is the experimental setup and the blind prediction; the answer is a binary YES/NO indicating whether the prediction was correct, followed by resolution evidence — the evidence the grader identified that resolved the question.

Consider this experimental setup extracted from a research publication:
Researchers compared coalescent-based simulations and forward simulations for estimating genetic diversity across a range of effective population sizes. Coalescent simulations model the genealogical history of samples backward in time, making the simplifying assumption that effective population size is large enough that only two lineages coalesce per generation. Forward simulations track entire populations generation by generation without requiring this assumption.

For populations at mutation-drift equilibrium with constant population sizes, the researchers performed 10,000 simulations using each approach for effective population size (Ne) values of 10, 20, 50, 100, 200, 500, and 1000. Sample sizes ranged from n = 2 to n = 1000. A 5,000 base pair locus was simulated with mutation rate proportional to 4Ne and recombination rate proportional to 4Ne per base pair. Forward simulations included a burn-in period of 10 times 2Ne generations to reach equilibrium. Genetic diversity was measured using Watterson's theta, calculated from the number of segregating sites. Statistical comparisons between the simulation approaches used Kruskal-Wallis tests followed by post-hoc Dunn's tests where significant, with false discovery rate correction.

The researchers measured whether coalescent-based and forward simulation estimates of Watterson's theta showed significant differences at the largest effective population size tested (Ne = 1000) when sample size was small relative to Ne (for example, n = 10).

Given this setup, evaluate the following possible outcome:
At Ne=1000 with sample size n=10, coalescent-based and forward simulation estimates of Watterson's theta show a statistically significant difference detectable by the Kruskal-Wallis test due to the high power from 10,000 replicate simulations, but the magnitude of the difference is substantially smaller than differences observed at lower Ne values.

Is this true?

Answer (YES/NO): NO